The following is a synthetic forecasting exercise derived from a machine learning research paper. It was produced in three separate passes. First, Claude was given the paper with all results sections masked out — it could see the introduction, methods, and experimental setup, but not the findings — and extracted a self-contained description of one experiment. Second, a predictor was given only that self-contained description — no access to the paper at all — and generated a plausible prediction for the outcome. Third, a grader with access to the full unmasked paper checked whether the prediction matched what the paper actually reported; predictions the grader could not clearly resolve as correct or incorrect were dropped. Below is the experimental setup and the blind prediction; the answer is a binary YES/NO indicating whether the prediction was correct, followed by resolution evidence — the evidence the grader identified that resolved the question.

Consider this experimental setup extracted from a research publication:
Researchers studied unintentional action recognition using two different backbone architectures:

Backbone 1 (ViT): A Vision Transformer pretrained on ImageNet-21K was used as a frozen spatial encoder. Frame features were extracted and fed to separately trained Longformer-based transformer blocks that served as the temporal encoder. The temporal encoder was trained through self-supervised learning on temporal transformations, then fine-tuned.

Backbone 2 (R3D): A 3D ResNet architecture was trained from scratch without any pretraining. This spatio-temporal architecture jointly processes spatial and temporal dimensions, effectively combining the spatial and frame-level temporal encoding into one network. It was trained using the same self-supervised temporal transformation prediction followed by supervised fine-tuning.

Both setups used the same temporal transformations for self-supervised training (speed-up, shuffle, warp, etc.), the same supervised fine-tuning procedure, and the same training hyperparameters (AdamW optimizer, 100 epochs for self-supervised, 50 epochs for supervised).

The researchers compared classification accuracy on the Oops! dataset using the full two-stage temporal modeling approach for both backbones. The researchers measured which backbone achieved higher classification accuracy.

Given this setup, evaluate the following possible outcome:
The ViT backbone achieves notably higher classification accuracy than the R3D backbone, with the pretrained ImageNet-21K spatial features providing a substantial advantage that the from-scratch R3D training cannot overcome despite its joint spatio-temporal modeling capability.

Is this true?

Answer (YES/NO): YES